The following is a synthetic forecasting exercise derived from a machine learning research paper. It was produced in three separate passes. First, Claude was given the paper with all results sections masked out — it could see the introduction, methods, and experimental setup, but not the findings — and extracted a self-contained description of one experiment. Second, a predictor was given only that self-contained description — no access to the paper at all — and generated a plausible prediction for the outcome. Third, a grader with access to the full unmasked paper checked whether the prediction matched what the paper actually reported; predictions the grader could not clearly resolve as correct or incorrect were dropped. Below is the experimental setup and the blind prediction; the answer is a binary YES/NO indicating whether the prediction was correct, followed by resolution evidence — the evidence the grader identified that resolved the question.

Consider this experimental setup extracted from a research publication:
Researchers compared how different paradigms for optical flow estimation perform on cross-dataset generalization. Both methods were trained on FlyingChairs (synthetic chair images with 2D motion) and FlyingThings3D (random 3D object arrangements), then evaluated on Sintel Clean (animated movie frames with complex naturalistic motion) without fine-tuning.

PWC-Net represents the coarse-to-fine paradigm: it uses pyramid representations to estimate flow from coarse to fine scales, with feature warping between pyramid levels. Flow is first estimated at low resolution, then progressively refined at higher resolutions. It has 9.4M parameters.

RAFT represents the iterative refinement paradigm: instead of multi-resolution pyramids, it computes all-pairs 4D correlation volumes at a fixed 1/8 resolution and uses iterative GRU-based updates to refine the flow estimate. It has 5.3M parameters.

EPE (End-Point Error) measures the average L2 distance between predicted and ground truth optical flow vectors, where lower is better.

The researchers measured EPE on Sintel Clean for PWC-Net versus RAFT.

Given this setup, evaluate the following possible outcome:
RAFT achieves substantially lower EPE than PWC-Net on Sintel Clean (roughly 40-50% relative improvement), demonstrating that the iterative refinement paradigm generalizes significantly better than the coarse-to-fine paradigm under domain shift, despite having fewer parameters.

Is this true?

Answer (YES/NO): YES